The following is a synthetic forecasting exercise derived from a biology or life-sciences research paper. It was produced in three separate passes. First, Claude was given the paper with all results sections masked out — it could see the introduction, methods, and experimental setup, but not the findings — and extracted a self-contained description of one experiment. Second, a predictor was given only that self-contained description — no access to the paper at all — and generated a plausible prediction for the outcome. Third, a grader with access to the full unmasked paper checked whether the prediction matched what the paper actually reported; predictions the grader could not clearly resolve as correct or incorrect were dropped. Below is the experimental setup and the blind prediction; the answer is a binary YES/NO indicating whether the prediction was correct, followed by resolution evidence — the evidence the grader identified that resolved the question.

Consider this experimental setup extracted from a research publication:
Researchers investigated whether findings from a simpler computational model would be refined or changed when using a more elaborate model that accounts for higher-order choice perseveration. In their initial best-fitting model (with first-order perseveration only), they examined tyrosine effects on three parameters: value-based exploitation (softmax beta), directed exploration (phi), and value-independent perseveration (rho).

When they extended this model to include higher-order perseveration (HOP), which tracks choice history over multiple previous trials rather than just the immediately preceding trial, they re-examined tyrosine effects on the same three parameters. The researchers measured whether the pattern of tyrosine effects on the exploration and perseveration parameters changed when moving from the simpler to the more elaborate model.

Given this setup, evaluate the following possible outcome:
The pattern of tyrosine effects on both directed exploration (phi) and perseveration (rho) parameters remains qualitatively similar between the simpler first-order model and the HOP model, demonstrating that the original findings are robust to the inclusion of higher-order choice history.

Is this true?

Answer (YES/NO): NO